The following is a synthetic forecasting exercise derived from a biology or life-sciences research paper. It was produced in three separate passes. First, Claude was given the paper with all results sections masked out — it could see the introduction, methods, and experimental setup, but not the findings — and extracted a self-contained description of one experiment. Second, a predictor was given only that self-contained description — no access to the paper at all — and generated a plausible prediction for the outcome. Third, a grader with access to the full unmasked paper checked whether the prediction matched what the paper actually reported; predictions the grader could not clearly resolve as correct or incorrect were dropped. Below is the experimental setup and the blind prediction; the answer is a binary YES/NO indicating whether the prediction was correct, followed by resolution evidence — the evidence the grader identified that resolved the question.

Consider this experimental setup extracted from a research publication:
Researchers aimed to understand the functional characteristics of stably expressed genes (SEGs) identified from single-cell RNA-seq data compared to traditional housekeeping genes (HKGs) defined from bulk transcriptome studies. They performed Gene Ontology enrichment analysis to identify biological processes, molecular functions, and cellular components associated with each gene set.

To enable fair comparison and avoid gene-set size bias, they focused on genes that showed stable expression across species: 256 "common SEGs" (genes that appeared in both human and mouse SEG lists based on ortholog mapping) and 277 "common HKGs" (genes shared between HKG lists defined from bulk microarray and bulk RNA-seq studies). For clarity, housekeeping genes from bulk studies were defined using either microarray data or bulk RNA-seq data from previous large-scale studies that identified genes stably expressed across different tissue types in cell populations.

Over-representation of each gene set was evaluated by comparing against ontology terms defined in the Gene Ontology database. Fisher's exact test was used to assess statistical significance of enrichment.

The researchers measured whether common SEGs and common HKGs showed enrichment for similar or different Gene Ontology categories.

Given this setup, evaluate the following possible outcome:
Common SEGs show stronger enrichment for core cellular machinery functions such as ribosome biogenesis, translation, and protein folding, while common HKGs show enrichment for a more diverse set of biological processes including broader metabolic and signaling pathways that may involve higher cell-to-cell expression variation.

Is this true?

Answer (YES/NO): NO